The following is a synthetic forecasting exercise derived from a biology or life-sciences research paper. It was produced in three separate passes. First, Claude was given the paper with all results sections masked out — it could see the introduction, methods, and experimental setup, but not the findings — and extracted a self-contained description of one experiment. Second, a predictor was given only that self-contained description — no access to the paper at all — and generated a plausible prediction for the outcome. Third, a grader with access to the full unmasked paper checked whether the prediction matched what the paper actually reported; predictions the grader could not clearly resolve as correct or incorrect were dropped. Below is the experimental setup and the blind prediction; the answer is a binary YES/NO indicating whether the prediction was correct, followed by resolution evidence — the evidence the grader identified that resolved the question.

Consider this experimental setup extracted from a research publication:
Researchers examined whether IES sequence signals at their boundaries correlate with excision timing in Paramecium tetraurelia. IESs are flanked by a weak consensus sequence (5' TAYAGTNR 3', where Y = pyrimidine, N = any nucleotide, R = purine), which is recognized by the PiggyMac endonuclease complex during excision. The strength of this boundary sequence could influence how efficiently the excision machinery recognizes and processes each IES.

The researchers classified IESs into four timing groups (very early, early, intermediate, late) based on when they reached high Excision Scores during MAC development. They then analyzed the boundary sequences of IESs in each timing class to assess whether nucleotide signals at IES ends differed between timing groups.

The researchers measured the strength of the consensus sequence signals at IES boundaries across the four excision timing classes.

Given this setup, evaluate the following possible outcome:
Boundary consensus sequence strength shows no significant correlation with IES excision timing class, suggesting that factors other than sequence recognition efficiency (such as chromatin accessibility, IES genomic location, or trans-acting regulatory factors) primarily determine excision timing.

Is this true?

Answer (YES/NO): NO